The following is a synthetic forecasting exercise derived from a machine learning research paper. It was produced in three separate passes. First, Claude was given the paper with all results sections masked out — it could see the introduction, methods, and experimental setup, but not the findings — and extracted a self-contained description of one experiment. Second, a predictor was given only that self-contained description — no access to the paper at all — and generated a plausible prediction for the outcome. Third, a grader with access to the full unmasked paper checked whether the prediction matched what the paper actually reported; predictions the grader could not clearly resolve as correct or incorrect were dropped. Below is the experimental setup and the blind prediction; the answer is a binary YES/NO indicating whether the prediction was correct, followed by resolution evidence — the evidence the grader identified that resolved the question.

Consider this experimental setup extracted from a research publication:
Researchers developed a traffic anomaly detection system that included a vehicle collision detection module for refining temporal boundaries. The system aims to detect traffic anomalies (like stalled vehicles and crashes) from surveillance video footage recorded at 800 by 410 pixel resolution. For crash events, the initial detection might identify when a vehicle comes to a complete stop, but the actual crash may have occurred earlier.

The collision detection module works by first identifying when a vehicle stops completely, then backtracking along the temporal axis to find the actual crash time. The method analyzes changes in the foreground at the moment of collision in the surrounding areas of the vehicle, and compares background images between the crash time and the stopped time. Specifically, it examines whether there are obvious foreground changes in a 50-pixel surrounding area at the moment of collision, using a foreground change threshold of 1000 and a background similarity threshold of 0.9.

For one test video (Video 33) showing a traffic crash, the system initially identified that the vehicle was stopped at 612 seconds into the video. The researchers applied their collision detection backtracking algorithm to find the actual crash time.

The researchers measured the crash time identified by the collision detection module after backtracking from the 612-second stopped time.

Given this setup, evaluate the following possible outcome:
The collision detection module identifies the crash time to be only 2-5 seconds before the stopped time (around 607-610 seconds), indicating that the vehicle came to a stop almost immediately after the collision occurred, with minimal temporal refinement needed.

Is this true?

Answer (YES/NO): NO